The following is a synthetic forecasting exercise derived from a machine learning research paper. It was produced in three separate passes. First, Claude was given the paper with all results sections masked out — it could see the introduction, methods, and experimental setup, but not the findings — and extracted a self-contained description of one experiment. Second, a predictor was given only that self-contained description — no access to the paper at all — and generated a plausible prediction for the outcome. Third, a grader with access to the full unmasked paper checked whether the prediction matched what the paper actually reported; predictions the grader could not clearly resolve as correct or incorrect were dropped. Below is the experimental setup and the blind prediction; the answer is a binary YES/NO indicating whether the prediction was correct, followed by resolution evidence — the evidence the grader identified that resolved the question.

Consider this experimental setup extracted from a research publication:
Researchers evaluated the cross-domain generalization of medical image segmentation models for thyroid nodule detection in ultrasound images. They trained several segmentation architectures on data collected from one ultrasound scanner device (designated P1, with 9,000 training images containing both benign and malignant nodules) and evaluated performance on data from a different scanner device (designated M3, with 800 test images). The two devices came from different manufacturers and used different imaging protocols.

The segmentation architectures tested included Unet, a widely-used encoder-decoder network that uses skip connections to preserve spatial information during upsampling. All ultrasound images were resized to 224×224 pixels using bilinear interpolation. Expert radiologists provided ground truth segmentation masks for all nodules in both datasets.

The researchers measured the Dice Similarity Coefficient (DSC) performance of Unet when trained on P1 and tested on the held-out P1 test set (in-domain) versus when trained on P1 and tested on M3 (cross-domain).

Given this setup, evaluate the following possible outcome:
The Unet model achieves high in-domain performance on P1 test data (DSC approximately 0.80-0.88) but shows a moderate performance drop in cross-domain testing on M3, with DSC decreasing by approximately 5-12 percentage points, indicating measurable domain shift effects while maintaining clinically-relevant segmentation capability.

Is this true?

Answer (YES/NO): NO